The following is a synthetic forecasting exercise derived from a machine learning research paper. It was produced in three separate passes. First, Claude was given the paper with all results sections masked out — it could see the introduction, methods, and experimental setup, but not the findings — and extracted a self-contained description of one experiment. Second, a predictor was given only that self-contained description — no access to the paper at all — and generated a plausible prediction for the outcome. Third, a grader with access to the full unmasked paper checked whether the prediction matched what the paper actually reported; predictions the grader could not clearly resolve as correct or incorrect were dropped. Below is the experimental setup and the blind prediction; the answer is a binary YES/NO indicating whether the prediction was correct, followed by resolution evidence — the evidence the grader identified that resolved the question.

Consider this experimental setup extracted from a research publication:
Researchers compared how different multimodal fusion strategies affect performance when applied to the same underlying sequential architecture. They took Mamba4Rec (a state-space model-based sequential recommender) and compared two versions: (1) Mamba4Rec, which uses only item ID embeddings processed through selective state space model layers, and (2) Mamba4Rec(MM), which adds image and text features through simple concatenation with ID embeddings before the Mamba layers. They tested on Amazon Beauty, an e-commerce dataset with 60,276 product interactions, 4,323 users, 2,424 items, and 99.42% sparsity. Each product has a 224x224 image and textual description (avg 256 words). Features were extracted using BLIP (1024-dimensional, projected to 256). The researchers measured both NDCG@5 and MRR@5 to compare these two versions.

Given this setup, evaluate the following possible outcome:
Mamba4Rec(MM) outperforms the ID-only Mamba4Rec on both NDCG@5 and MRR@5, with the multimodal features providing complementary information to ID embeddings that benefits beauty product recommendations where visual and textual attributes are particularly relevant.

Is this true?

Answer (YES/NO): NO